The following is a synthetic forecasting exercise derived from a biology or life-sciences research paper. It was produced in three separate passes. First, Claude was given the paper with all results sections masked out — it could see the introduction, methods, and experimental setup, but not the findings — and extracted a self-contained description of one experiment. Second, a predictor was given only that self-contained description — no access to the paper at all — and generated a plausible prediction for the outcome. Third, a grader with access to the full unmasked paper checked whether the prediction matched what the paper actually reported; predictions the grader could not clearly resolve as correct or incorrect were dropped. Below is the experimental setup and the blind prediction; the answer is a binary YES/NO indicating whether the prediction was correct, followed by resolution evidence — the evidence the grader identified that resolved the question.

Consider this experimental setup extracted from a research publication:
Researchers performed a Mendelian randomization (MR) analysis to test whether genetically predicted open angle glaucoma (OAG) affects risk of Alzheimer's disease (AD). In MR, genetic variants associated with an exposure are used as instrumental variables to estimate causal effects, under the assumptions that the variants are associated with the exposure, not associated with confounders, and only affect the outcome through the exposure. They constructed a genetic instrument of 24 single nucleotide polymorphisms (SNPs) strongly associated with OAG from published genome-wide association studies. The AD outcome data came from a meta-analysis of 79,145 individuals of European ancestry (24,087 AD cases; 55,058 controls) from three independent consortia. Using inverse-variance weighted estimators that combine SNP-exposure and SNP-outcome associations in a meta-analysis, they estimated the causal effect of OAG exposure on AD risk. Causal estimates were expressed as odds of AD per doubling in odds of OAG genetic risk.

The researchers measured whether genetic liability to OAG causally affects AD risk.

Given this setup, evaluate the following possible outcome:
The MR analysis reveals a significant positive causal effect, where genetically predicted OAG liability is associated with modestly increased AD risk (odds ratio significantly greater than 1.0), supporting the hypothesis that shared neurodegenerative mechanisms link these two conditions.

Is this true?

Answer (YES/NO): NO